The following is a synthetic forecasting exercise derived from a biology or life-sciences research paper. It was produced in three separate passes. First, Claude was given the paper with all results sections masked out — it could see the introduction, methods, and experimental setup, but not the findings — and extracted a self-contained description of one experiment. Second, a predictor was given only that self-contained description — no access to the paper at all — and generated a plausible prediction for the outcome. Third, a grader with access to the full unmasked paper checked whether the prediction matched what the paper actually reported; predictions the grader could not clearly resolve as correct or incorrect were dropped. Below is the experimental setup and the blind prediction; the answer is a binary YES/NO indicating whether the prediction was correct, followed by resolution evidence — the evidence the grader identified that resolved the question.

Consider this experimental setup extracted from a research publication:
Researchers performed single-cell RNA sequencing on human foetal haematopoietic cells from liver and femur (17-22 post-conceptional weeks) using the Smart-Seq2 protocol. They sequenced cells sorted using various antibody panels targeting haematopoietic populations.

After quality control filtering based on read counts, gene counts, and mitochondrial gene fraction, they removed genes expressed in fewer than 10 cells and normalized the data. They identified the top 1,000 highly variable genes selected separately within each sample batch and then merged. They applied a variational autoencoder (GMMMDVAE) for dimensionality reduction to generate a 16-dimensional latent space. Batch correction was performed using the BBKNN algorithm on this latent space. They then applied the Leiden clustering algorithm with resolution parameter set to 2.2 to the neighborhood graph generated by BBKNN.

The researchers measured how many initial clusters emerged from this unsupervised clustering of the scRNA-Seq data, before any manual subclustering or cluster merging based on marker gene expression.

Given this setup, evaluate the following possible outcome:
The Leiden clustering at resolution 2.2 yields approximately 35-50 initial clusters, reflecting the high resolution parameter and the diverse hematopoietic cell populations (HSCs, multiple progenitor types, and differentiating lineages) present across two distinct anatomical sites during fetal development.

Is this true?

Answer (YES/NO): NO